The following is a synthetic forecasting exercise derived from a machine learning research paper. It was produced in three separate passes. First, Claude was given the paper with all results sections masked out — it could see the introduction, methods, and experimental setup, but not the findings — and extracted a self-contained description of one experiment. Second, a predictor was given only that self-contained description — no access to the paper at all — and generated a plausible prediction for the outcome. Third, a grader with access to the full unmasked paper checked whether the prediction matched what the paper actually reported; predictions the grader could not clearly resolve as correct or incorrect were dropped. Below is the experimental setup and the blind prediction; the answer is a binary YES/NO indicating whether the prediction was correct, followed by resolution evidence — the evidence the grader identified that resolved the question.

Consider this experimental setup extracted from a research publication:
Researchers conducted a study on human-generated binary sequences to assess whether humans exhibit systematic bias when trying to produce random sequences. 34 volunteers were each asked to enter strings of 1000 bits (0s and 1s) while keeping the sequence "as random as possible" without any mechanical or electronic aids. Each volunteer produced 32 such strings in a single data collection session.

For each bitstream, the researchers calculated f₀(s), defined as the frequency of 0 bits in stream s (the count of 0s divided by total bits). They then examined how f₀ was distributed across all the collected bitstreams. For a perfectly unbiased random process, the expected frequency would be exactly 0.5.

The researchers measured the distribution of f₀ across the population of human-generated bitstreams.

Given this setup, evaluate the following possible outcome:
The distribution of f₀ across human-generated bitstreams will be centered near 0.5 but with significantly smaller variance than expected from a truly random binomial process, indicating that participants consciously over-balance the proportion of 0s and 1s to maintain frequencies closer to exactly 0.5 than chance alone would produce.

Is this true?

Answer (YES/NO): NO